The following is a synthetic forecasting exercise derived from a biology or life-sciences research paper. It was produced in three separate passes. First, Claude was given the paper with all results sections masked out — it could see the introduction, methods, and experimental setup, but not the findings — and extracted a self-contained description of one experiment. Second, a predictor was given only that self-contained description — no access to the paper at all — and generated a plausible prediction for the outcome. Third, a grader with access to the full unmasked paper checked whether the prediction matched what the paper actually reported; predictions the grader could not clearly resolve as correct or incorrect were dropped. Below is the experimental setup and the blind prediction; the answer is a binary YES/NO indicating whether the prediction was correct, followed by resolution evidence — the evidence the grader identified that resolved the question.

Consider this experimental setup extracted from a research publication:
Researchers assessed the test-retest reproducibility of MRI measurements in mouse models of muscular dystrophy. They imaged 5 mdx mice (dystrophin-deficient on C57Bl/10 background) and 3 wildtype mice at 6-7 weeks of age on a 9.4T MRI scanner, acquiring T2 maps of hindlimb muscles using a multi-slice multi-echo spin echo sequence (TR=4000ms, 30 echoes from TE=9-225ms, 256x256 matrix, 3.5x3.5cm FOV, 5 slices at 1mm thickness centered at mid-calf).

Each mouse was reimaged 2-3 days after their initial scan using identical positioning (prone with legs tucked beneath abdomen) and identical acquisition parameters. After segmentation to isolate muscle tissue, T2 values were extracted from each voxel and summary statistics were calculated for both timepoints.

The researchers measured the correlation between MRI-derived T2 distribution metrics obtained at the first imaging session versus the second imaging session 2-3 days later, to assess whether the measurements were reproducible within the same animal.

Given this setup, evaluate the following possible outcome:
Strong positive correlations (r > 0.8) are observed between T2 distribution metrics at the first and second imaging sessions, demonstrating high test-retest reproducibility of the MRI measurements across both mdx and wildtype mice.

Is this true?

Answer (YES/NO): YES